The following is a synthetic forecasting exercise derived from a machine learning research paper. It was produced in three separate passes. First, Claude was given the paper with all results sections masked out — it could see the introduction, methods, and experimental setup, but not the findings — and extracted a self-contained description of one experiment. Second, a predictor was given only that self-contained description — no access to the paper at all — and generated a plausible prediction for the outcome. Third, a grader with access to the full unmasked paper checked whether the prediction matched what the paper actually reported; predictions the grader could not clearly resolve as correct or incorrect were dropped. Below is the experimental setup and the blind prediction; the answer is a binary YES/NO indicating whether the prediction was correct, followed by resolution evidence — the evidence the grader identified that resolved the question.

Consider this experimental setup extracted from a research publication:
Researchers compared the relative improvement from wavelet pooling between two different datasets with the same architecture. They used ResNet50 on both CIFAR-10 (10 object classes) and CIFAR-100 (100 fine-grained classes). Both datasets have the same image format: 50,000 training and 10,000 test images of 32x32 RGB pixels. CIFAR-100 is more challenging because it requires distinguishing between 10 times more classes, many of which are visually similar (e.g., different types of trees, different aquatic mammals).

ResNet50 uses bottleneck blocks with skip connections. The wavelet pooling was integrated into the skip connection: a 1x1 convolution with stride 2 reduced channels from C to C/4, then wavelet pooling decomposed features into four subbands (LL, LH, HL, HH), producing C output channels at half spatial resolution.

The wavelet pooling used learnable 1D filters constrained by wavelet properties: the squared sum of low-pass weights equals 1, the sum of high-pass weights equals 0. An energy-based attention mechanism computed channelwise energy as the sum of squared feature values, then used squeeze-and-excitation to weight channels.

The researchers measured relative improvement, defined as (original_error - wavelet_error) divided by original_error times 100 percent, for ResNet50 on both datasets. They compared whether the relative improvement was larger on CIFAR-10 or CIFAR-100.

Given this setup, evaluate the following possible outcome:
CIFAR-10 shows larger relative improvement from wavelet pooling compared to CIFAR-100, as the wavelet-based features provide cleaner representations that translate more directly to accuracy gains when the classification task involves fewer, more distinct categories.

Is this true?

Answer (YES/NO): YES